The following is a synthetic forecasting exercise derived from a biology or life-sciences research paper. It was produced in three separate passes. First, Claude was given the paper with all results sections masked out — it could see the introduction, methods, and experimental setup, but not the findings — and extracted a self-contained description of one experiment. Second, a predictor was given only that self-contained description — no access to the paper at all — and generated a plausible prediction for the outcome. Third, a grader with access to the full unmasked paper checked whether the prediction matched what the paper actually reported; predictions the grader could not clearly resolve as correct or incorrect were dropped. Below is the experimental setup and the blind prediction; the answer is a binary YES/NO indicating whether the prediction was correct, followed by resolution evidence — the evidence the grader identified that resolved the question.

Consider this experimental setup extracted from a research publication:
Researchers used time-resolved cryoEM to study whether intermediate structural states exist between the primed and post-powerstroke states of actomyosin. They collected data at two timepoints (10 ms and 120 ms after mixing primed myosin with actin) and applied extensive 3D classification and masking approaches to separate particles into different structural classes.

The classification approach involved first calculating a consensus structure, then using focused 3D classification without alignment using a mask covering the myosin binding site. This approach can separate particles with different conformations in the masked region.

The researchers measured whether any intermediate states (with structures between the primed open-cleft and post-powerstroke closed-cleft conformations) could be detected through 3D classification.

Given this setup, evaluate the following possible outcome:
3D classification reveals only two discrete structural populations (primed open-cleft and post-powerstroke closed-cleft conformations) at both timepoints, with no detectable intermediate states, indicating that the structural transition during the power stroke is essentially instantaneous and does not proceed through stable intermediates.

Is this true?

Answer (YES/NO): YES